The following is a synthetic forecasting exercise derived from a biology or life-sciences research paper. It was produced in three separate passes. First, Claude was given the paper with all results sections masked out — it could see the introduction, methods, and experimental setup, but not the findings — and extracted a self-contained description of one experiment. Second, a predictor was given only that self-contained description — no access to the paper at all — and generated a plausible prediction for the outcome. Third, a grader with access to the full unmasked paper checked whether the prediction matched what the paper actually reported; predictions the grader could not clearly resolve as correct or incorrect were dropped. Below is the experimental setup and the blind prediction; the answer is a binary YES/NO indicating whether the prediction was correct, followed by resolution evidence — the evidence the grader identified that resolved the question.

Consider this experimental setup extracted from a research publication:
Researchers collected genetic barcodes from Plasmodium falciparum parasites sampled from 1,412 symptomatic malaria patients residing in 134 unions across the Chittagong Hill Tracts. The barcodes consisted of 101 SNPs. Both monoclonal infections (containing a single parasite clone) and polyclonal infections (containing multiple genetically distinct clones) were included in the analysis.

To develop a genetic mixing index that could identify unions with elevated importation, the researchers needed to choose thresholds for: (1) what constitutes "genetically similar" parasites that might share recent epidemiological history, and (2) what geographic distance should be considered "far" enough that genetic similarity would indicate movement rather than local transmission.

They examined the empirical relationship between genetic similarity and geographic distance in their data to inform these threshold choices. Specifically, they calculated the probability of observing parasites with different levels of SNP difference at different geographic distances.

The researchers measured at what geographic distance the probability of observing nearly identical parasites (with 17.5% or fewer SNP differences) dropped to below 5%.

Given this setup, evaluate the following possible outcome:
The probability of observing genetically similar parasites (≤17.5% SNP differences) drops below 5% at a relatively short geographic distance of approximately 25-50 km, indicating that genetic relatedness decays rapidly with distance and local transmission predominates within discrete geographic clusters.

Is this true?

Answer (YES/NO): NO